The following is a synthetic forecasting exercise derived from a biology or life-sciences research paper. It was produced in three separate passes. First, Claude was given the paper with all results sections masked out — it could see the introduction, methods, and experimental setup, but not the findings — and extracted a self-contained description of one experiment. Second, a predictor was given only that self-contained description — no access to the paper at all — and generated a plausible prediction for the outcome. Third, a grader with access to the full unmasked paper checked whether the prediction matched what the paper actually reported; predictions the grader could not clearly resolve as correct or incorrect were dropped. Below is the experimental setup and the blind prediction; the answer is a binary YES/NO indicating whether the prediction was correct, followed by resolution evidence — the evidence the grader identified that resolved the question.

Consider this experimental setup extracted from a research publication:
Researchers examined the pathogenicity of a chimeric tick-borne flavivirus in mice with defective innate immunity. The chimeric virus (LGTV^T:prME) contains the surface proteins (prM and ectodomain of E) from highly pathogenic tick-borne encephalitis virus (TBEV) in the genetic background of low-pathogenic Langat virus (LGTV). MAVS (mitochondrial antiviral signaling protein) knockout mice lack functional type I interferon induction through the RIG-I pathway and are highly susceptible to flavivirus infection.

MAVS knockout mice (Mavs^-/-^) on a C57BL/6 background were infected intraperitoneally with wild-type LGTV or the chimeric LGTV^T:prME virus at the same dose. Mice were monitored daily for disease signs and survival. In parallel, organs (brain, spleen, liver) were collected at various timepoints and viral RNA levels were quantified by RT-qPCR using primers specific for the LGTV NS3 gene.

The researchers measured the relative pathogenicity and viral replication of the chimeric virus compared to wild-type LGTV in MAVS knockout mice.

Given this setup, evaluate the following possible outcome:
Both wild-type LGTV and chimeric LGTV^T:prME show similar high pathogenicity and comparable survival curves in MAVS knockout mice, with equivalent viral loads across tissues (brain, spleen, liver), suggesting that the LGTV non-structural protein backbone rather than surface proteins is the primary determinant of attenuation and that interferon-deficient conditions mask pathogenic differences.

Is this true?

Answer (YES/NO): NO